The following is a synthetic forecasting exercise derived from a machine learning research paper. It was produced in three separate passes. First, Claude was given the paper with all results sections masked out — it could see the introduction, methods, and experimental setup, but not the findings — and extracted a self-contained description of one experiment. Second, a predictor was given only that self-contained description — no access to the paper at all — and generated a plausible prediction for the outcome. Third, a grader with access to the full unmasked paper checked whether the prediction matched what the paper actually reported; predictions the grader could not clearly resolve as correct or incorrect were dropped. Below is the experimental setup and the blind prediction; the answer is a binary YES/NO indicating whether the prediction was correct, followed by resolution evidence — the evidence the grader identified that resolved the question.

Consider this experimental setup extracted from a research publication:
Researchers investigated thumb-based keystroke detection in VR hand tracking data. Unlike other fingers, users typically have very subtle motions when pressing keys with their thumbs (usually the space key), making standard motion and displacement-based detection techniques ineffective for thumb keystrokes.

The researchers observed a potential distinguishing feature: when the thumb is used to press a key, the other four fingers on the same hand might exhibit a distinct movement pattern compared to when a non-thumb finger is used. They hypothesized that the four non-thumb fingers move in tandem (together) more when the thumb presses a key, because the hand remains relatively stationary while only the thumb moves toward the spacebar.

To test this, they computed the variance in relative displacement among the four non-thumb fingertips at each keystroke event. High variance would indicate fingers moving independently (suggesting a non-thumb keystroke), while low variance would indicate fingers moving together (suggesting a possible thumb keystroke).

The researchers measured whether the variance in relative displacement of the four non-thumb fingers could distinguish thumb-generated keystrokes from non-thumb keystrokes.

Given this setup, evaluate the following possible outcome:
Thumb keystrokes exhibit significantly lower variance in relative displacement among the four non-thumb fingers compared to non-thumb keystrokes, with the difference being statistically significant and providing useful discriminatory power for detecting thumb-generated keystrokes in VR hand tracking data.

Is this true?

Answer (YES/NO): NO